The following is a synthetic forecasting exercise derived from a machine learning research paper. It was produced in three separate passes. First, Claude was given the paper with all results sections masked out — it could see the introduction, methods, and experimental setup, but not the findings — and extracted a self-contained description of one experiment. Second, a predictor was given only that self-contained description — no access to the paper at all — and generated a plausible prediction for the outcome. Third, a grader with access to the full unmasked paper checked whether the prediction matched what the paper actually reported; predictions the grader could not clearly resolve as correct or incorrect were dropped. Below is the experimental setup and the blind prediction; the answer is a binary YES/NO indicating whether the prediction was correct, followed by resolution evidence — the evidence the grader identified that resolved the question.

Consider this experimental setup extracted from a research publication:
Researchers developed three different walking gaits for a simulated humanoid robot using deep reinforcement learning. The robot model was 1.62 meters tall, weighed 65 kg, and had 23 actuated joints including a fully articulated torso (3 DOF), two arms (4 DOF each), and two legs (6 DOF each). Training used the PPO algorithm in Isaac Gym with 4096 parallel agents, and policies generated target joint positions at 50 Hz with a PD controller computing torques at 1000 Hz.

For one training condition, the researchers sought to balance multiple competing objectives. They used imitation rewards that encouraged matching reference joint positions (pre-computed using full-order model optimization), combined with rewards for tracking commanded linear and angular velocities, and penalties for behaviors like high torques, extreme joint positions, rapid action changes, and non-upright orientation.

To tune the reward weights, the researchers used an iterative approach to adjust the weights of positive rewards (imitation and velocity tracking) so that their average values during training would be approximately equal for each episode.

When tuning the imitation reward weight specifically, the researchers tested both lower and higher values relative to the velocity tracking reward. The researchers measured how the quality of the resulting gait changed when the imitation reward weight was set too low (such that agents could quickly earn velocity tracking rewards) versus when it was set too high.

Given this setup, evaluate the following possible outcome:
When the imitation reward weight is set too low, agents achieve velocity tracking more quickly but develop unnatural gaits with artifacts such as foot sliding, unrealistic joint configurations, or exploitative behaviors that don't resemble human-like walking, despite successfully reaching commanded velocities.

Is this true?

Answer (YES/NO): YES